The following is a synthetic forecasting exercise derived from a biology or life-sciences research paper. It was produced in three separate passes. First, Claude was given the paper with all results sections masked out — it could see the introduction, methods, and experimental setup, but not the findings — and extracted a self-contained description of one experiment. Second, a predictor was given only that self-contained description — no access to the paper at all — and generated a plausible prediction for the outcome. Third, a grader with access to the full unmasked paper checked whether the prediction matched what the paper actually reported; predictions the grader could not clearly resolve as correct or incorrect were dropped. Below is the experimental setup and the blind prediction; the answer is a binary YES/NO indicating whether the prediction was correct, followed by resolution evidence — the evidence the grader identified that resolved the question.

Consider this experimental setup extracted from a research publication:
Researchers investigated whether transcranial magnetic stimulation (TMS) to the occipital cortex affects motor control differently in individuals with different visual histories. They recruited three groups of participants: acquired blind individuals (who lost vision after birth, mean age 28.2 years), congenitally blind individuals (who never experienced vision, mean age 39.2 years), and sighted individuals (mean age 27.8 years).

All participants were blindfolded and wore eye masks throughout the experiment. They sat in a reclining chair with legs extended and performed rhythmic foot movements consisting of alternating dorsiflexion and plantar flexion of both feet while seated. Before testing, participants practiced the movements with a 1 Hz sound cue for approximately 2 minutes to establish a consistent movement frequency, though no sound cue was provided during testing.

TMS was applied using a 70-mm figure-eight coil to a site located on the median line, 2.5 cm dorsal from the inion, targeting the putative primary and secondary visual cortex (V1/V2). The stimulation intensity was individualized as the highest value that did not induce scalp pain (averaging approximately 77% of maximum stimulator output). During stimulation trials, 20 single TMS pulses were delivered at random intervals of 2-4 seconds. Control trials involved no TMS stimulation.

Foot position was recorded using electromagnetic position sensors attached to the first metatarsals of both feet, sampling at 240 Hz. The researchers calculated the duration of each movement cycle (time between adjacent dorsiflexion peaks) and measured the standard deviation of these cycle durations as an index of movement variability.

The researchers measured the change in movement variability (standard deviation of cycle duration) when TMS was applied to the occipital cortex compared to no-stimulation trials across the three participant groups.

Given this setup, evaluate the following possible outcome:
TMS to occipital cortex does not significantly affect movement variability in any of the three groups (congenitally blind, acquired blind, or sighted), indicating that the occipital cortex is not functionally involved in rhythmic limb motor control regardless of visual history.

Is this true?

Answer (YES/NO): NO